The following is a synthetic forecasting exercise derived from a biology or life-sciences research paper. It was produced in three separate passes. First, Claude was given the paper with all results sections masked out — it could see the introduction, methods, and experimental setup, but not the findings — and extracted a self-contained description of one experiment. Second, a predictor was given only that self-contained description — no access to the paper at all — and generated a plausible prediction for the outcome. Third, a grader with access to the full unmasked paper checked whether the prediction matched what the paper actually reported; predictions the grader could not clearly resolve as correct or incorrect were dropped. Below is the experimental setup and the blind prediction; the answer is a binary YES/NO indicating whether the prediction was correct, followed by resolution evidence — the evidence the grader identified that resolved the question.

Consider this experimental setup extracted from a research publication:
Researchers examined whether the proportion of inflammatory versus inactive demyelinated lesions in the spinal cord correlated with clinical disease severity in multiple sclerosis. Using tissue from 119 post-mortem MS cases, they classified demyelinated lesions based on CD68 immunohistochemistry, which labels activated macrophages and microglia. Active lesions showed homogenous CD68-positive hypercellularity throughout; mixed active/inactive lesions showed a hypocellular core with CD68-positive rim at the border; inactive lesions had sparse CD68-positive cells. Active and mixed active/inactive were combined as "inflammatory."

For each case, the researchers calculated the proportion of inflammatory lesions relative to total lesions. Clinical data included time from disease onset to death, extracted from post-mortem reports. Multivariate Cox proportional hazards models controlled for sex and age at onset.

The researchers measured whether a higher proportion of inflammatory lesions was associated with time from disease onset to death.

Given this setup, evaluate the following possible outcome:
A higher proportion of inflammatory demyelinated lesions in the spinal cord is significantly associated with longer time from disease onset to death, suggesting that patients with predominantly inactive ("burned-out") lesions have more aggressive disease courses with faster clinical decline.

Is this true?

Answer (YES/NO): NO